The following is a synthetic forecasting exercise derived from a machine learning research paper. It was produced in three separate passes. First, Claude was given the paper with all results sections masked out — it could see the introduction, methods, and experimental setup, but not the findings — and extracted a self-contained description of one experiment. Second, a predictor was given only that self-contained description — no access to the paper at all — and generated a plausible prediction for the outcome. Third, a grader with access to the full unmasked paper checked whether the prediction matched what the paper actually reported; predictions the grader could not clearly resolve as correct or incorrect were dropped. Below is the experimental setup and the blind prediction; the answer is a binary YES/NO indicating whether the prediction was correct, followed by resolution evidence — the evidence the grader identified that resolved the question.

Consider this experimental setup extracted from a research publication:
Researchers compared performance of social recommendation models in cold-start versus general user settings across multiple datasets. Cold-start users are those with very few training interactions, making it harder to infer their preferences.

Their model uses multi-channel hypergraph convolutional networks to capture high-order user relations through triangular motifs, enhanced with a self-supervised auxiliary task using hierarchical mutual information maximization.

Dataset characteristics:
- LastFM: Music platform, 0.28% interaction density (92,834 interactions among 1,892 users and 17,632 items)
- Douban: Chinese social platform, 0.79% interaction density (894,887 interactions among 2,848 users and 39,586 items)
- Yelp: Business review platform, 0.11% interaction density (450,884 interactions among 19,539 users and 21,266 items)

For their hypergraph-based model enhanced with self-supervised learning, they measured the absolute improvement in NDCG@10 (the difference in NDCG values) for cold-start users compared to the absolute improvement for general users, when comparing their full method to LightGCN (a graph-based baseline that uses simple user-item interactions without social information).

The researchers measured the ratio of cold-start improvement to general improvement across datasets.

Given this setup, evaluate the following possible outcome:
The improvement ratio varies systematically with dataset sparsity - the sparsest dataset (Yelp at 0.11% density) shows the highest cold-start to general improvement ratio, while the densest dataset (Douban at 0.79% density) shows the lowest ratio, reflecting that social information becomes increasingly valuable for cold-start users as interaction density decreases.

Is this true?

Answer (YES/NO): NO